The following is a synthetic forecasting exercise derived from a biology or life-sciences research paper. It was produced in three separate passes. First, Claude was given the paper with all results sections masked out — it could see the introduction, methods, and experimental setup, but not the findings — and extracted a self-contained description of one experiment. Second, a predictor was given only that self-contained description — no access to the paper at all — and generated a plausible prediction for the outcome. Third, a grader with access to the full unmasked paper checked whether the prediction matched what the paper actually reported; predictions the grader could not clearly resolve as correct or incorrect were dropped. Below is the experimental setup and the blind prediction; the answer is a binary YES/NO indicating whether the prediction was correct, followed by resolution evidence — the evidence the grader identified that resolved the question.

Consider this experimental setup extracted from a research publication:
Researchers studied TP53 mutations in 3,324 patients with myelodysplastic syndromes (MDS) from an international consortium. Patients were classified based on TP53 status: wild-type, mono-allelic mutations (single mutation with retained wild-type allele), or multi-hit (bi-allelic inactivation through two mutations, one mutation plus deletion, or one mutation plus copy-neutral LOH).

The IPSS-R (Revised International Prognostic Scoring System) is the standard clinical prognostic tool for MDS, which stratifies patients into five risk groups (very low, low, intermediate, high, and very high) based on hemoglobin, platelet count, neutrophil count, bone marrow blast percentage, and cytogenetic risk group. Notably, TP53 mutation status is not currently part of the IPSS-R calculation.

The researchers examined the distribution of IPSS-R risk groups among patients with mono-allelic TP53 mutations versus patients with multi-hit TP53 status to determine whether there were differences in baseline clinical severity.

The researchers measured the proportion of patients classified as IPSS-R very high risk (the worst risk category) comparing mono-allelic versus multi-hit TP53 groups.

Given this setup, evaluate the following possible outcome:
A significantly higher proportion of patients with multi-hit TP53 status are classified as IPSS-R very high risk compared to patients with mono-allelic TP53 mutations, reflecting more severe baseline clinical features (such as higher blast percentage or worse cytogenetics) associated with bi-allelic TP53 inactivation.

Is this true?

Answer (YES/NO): YES